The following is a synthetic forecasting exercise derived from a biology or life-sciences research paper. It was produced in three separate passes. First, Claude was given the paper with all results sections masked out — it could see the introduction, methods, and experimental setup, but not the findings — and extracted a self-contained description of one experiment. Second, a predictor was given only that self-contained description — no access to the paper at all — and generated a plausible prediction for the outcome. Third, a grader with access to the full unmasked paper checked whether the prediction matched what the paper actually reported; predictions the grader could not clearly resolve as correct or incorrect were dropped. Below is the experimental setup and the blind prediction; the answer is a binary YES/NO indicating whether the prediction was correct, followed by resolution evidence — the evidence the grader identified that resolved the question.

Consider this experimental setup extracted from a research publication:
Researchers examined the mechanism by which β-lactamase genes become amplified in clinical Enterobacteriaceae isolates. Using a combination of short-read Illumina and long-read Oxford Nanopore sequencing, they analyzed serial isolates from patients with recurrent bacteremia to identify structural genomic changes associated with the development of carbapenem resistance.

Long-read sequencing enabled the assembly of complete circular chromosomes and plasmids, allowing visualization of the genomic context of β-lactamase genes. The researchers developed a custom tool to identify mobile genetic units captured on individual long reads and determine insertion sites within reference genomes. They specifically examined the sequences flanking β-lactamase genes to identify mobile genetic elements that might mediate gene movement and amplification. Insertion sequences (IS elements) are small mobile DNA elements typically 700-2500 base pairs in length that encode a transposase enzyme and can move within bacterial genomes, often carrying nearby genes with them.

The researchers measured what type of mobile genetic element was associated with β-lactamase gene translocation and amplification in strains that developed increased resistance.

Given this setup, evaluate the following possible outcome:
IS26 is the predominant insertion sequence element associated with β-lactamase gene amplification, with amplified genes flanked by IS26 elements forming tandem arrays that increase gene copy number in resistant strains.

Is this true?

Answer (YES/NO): YES